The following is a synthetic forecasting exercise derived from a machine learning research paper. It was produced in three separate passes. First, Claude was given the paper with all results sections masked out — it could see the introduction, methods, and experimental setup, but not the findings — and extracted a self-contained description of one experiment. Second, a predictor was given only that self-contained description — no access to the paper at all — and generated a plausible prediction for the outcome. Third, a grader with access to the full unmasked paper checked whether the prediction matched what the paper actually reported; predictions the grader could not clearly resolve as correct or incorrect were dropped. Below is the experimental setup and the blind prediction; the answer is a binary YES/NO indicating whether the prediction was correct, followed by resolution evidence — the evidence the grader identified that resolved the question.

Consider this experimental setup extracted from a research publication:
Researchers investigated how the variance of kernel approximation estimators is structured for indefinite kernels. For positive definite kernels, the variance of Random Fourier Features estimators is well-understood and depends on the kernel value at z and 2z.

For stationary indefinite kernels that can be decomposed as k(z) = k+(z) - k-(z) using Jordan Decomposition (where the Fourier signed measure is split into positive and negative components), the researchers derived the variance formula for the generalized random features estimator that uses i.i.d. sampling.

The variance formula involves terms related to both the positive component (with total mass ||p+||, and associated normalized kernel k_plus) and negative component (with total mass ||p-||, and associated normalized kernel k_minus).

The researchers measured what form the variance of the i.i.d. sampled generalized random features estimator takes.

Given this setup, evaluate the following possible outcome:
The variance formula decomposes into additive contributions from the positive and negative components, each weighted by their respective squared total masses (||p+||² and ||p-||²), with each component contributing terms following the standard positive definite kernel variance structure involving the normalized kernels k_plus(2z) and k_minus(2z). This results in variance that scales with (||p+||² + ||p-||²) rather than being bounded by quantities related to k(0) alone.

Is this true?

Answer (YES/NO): YES